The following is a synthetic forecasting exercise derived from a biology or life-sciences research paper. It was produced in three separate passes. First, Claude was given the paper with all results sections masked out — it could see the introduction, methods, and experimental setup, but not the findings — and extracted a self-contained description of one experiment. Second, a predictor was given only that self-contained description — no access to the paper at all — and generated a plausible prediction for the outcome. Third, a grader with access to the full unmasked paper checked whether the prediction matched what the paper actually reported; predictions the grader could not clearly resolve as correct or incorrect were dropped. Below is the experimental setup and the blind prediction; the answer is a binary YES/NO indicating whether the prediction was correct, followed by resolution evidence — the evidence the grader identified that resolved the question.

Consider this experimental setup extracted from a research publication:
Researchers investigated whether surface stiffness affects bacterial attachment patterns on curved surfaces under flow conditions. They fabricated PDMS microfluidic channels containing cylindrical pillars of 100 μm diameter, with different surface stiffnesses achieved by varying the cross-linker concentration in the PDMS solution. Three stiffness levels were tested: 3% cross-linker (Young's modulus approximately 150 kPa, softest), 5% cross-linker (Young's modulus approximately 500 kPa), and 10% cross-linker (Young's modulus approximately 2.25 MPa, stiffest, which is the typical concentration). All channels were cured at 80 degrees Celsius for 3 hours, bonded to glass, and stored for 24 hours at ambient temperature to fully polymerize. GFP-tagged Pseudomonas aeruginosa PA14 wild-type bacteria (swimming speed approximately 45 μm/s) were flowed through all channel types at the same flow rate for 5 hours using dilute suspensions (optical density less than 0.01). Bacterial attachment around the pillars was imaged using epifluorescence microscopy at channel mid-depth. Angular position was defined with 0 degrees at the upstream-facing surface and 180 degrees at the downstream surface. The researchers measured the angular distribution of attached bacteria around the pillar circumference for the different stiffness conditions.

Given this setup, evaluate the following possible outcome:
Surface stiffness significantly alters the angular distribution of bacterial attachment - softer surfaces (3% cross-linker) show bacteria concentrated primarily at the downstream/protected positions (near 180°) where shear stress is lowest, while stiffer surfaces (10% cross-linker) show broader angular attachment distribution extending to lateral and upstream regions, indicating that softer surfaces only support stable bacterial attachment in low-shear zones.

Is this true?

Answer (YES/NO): NO